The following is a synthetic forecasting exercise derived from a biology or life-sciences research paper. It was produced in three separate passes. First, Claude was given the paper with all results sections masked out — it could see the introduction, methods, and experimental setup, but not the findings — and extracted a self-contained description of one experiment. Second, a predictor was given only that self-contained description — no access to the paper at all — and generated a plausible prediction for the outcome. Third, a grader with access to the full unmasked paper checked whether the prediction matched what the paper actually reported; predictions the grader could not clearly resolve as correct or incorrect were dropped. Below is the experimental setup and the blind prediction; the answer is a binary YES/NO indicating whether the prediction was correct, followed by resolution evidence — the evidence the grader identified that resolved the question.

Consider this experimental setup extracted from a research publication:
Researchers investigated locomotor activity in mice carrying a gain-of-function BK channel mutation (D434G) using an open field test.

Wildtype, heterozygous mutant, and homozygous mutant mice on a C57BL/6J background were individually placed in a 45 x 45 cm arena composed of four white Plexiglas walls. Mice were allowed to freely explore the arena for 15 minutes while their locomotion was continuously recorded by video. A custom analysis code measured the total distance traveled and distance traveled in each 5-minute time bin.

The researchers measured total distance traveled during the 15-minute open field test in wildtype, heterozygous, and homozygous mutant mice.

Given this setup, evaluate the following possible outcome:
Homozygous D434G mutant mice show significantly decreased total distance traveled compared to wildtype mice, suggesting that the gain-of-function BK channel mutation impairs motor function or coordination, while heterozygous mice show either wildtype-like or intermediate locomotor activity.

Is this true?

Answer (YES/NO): YES